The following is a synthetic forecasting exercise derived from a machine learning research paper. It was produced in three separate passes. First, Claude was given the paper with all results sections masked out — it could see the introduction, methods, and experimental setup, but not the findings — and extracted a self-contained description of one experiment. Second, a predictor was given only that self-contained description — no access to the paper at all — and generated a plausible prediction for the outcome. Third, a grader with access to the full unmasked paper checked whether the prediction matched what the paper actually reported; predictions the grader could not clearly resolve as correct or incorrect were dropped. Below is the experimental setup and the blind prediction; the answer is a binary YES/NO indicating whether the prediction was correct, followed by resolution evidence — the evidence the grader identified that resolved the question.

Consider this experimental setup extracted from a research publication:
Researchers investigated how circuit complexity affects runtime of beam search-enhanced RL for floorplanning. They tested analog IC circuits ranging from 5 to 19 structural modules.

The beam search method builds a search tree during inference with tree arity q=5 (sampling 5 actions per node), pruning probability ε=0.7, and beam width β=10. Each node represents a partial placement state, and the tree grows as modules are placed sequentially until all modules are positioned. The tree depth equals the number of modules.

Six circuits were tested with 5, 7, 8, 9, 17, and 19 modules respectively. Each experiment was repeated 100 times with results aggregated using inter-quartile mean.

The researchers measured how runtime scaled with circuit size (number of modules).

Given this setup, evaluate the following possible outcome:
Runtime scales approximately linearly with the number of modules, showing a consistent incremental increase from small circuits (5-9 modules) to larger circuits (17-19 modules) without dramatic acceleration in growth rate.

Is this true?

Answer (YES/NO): NO